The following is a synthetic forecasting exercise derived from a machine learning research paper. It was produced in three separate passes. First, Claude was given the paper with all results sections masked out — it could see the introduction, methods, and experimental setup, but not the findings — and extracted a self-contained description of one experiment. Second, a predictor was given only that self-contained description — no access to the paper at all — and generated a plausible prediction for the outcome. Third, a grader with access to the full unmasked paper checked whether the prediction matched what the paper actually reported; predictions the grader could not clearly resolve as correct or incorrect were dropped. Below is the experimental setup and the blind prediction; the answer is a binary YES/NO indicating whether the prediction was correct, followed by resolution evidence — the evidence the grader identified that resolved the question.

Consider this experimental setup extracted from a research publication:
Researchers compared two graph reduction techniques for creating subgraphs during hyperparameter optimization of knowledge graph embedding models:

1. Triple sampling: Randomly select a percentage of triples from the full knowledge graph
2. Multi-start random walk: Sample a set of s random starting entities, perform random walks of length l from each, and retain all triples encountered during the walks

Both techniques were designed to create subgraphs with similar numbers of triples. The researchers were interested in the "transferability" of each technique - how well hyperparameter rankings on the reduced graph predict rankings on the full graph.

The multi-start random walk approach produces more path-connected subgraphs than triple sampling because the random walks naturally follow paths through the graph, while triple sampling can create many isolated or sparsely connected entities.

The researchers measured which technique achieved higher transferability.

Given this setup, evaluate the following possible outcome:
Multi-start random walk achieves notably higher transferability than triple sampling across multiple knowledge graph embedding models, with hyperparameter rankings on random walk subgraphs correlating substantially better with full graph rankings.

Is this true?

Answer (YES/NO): NO